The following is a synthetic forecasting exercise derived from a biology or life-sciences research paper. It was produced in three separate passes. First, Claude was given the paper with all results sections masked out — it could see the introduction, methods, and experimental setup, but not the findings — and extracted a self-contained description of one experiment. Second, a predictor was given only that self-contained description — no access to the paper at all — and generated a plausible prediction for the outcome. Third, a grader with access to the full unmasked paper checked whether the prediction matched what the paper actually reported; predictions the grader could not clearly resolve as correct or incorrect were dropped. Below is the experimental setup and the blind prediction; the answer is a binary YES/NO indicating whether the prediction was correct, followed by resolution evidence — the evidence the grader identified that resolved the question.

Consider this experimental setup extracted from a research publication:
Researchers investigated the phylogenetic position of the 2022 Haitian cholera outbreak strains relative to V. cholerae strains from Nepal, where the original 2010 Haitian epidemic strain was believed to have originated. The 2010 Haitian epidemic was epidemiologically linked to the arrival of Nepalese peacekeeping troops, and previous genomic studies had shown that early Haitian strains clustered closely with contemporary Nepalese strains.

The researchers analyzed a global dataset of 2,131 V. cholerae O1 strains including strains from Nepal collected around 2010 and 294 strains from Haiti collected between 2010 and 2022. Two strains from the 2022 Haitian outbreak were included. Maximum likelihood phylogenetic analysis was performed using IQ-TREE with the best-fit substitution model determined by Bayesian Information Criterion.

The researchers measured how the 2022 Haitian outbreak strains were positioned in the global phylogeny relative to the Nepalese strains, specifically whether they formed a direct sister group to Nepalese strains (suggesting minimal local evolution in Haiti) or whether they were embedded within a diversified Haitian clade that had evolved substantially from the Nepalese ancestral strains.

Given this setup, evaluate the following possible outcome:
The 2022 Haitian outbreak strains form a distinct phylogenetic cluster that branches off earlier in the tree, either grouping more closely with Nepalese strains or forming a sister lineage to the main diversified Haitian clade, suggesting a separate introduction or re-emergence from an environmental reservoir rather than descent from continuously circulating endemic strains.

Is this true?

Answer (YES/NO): NO